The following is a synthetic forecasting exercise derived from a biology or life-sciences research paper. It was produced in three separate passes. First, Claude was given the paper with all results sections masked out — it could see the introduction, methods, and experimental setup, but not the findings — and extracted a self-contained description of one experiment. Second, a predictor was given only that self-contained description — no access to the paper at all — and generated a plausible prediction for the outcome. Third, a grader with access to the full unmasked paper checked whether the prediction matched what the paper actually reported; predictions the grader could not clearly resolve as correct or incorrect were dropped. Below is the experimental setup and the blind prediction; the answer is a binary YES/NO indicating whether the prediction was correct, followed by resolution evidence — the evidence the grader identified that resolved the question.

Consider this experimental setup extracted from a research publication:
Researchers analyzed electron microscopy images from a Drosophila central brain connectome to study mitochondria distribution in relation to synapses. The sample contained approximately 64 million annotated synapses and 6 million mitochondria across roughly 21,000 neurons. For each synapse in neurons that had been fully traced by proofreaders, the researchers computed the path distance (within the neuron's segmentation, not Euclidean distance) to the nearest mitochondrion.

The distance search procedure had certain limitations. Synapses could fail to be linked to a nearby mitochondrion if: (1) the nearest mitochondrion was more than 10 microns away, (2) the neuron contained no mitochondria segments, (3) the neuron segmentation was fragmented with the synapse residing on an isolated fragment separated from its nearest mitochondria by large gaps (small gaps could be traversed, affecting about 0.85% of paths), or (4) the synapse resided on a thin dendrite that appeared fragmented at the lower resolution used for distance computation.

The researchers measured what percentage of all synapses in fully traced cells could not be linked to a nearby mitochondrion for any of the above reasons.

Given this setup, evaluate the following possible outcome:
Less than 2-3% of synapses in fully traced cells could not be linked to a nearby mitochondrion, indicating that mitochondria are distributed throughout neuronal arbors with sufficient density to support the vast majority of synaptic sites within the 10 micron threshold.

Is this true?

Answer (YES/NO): YES